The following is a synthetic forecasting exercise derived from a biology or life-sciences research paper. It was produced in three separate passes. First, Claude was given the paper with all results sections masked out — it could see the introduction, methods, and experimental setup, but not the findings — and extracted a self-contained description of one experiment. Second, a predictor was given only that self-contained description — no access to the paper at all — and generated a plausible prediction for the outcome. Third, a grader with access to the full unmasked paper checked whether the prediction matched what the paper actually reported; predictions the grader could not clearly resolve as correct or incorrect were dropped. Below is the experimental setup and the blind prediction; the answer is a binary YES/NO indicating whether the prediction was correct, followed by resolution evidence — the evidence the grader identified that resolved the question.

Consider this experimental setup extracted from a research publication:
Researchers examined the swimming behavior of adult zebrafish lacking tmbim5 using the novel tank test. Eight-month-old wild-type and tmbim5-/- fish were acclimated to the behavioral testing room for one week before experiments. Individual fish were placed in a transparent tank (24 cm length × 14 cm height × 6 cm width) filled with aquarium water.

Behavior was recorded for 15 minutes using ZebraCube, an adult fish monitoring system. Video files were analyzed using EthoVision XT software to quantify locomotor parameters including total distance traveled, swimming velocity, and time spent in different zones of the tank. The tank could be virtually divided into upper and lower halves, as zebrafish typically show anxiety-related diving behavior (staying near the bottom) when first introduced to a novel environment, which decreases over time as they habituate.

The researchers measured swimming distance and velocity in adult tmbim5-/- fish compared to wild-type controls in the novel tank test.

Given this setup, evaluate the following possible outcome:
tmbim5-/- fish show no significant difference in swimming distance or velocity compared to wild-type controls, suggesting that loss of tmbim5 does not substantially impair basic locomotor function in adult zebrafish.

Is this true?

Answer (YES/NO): YES